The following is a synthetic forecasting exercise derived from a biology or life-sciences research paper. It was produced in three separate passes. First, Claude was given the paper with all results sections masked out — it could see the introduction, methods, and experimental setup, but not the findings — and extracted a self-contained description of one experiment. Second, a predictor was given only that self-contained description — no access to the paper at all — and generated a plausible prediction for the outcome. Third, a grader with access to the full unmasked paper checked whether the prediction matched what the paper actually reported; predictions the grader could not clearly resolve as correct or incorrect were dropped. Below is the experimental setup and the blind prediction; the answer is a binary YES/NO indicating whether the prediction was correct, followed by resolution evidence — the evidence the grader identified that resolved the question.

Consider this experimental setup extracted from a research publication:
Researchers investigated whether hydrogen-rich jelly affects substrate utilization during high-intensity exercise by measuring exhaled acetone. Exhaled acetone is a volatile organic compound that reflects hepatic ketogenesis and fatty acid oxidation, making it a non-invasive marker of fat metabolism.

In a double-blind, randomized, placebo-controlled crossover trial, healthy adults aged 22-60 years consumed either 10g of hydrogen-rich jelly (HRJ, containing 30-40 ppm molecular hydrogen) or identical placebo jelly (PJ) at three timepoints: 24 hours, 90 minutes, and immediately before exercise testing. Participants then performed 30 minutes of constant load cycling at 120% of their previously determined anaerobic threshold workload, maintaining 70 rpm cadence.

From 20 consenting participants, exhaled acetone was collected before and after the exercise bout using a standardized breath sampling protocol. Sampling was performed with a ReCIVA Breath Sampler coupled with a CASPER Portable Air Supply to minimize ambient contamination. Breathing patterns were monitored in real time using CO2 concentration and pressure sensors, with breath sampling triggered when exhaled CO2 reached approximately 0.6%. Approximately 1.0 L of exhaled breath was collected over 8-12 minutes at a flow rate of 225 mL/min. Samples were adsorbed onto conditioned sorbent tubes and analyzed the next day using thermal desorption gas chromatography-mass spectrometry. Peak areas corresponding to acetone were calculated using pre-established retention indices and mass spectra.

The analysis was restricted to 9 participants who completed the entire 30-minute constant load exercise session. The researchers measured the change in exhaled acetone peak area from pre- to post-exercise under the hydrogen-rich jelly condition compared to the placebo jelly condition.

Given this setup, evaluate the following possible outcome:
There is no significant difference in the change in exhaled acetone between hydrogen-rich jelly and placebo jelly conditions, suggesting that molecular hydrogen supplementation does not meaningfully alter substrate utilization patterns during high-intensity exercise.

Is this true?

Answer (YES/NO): NO